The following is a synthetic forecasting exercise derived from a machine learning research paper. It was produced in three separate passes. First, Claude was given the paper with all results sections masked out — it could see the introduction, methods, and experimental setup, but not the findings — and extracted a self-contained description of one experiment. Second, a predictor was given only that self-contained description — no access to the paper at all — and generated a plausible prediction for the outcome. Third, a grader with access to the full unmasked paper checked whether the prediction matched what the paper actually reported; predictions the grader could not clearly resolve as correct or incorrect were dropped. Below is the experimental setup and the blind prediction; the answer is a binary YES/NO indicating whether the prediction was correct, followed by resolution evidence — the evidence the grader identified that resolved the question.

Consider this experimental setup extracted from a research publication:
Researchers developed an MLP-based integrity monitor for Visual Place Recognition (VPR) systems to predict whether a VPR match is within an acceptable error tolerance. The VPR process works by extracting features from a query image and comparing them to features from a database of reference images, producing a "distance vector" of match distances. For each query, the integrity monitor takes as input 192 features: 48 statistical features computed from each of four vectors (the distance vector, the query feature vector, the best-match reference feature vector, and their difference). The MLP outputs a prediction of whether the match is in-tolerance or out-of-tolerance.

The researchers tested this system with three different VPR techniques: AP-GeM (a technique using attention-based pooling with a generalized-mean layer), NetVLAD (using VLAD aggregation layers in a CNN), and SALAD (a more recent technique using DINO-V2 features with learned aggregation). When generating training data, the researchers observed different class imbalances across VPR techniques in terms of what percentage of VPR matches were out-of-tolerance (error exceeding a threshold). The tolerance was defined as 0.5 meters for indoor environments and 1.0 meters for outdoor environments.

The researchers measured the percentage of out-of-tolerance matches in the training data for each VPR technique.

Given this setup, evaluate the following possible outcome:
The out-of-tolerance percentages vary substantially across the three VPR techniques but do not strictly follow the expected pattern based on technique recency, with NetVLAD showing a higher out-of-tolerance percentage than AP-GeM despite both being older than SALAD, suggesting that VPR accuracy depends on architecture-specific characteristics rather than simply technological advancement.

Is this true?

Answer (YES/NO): NO